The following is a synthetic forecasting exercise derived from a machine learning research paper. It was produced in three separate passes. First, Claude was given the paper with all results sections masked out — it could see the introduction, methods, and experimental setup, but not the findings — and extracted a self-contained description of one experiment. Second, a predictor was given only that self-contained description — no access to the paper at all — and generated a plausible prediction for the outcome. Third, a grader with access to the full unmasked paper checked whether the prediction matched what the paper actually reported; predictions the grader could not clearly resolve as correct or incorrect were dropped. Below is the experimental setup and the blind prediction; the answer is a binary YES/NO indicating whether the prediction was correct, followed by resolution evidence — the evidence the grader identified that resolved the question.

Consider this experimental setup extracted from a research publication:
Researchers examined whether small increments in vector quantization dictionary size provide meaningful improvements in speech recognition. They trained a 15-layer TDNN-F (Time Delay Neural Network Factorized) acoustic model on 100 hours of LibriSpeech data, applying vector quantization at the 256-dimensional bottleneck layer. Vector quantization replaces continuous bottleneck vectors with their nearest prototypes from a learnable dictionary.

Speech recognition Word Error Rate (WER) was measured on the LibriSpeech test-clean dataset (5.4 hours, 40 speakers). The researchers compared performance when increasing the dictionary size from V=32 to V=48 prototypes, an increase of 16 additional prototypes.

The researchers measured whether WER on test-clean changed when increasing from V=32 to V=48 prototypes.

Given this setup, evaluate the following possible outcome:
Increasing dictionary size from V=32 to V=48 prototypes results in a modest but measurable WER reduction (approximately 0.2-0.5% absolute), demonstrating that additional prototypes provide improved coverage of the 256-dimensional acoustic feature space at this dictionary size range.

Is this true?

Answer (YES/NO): NO